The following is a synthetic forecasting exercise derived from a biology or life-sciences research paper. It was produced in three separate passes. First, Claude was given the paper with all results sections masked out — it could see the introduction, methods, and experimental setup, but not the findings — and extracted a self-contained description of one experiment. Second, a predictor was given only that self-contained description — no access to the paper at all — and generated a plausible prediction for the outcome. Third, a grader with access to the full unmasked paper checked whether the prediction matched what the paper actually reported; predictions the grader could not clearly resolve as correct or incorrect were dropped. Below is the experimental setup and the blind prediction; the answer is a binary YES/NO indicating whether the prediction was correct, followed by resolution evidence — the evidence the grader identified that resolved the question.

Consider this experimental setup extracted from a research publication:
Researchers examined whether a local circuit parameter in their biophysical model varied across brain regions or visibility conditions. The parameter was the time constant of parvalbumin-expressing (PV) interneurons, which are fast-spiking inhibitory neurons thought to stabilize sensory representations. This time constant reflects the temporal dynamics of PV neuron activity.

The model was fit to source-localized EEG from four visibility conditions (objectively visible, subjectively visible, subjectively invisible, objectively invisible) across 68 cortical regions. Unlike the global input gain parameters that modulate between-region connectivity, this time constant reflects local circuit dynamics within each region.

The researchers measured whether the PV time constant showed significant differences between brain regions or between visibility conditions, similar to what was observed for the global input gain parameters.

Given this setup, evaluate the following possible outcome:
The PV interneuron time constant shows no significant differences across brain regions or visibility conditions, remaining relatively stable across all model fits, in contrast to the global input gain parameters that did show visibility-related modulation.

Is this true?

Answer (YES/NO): YES